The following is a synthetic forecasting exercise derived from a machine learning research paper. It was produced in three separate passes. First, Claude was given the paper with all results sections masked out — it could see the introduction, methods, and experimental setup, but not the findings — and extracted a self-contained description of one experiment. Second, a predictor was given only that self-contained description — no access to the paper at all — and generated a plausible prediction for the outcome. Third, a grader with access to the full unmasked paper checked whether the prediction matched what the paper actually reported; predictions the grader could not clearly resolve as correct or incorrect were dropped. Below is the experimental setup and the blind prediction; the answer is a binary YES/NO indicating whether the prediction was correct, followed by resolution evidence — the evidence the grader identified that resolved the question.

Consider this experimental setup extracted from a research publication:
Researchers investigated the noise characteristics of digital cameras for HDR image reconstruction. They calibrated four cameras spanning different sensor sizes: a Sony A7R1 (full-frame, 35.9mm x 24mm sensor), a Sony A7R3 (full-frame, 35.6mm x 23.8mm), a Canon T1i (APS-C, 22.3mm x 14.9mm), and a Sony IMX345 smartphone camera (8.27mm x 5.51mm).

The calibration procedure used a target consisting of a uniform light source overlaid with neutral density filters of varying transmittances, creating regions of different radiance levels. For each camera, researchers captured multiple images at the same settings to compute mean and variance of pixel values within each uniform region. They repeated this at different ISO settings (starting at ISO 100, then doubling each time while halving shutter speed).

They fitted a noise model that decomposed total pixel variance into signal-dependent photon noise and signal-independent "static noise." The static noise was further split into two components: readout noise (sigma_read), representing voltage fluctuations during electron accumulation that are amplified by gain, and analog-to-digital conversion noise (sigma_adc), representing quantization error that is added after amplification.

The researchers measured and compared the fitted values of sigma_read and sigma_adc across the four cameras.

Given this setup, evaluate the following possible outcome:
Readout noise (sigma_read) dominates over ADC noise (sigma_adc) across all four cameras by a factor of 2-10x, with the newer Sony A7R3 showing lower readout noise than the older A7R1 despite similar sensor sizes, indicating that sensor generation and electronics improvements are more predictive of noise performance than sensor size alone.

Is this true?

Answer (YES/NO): NO